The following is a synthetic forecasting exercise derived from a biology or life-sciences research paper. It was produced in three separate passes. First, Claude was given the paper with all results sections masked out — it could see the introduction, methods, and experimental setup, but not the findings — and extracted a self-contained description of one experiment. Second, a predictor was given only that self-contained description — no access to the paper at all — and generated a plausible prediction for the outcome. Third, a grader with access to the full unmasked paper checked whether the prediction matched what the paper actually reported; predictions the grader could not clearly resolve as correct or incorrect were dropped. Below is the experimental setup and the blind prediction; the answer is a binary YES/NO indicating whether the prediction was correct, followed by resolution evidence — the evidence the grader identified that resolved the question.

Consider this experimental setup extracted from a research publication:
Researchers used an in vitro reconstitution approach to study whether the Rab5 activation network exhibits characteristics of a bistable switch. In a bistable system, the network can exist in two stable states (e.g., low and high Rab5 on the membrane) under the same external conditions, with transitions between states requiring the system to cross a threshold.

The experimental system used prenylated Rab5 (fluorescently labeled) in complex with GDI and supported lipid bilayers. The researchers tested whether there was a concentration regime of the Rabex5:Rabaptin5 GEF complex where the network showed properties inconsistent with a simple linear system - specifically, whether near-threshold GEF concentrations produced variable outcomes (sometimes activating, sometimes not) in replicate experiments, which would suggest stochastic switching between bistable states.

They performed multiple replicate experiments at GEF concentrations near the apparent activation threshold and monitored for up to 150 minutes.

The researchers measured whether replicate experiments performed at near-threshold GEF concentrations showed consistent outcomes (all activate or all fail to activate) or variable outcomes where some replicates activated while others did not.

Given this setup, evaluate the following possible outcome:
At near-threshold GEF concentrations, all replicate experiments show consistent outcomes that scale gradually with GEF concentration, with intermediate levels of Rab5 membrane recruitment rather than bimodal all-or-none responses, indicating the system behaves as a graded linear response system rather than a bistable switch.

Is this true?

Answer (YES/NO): NO